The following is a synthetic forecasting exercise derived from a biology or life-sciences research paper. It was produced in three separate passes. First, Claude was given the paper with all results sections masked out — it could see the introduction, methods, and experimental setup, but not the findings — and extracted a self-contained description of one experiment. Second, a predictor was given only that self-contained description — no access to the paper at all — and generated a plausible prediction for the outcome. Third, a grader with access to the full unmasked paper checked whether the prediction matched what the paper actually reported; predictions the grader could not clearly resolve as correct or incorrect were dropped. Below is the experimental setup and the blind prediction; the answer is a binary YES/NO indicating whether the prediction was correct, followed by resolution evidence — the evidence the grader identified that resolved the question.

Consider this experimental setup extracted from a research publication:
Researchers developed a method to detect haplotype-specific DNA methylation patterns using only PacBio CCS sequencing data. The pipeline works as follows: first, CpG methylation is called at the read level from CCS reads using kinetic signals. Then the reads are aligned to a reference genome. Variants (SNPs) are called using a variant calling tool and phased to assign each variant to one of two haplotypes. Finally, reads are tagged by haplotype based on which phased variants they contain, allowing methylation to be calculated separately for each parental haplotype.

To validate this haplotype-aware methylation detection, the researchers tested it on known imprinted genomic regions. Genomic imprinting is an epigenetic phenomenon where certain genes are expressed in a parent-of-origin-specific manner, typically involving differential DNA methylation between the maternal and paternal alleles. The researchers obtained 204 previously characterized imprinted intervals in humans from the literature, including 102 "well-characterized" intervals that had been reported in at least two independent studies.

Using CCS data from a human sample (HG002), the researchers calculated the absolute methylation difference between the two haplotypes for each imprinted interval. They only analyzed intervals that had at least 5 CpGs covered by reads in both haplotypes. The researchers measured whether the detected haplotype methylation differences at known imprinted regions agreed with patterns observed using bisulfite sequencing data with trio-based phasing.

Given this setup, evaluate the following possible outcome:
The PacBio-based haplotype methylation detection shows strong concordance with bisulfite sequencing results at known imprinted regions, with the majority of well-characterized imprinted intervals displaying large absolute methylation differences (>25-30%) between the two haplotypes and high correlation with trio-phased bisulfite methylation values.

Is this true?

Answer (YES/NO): YES